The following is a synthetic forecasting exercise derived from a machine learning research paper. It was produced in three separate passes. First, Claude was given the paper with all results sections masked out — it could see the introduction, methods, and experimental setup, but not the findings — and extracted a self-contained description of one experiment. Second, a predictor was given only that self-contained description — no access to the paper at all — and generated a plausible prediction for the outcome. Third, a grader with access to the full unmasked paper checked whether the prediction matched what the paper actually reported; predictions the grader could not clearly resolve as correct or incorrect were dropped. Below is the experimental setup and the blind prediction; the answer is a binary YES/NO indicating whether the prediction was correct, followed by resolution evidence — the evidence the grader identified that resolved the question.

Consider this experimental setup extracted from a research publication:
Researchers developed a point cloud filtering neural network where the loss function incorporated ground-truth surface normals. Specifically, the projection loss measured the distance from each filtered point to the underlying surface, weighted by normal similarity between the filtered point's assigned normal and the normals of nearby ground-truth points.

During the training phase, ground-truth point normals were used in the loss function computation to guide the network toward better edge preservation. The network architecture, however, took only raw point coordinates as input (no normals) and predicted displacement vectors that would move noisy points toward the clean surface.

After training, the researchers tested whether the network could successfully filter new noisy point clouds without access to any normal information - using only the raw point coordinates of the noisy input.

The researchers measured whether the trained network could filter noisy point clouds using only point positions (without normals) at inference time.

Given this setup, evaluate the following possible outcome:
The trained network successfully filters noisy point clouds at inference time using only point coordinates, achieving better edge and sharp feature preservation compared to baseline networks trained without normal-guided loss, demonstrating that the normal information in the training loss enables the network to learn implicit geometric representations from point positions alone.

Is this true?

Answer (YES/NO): YES